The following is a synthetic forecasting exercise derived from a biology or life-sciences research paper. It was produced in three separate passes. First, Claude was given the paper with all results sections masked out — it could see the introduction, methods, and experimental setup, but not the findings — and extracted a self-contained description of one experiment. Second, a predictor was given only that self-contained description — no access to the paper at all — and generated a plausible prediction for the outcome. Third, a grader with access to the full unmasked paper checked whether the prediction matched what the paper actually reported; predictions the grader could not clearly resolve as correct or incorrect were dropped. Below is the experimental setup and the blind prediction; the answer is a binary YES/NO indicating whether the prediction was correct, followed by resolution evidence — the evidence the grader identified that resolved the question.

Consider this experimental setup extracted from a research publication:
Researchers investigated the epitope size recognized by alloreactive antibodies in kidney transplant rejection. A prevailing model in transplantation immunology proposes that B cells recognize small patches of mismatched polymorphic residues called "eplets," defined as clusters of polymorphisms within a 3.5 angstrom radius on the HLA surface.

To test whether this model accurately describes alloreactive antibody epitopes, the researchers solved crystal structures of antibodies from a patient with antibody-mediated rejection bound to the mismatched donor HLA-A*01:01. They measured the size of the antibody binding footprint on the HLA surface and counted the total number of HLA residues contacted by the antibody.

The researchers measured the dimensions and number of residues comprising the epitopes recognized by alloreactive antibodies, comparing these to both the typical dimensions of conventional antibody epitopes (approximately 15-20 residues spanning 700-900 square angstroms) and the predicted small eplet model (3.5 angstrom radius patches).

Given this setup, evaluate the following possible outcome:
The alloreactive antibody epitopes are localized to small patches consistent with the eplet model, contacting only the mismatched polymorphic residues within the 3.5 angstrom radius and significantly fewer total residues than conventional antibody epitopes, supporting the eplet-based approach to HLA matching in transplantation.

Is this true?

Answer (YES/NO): NO